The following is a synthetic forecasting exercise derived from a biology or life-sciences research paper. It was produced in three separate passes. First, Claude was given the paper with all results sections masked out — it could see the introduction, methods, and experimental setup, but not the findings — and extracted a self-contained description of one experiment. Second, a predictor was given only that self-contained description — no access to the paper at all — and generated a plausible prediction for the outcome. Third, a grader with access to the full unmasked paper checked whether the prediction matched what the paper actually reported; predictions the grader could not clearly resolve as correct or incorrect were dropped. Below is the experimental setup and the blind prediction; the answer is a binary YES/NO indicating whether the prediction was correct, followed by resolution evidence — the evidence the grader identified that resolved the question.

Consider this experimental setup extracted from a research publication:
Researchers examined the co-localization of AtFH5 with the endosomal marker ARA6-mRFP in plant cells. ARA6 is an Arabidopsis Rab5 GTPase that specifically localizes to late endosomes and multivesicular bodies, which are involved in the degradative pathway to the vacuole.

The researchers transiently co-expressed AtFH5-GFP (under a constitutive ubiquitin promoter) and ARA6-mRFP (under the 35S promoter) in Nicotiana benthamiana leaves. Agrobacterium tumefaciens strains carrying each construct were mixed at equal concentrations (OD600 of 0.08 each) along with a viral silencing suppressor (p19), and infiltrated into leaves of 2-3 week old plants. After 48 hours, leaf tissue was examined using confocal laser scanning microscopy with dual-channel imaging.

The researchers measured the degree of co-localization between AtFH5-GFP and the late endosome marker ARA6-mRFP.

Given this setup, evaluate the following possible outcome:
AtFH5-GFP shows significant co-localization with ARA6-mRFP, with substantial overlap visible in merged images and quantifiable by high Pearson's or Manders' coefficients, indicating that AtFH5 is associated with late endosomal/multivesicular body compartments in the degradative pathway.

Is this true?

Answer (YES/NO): NO